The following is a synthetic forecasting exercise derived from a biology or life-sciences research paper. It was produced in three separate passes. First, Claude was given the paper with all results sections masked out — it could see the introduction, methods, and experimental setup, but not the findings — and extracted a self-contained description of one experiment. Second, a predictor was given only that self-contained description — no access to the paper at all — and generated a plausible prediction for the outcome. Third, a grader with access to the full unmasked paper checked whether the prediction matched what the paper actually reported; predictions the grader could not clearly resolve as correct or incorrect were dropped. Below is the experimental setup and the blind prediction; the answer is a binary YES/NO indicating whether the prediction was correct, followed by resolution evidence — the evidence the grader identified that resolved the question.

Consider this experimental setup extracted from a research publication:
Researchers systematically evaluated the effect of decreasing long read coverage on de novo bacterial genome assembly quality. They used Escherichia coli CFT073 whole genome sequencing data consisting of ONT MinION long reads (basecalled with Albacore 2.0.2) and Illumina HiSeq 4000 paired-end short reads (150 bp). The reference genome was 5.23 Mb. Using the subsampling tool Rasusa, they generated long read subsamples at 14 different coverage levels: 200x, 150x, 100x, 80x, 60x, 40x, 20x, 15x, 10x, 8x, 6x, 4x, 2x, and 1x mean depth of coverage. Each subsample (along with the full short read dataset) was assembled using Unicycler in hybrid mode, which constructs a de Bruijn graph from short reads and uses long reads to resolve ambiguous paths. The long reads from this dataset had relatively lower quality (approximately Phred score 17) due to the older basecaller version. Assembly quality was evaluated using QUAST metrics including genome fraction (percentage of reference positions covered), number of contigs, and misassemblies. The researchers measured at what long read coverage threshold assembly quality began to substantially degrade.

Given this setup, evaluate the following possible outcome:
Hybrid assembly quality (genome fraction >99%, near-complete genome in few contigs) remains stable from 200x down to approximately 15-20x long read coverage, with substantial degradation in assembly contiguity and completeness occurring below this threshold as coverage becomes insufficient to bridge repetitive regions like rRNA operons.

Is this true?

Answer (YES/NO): NO